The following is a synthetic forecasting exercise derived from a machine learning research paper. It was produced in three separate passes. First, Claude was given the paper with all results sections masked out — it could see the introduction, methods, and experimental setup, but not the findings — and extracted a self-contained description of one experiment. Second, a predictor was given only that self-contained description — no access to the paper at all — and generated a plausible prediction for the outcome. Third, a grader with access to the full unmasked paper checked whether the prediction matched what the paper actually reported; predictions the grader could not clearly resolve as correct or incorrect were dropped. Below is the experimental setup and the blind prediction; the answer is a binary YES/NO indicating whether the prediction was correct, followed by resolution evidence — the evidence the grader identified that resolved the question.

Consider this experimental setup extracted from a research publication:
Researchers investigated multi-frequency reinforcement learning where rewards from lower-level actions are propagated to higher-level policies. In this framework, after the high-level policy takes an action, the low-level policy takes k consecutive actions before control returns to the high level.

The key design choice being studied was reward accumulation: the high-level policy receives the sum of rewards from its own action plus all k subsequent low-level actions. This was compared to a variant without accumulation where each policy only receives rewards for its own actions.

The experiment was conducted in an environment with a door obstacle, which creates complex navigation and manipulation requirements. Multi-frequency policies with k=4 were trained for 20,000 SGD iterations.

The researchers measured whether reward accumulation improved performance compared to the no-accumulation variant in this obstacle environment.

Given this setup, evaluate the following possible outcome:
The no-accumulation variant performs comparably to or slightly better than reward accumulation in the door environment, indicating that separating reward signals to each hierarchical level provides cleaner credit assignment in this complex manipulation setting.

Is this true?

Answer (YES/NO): NO